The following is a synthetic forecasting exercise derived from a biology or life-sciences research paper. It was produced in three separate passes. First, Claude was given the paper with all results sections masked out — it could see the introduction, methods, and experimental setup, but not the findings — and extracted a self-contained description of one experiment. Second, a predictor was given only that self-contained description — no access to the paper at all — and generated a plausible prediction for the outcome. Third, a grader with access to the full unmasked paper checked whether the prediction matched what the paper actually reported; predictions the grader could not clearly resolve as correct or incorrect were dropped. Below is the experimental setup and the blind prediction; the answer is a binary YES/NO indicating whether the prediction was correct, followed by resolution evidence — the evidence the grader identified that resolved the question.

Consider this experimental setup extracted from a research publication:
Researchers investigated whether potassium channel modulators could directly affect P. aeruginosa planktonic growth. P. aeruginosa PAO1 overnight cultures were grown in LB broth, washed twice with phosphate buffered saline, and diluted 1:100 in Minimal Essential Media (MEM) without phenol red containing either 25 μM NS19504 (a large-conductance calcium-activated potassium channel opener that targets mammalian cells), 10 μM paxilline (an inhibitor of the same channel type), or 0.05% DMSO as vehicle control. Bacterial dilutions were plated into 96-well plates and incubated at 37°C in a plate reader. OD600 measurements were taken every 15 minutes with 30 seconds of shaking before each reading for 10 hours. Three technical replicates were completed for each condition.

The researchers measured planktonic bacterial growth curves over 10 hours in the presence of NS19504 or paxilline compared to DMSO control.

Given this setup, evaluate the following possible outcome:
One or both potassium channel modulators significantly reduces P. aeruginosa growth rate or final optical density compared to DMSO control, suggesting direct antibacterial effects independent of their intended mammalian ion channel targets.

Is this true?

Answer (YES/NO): NO